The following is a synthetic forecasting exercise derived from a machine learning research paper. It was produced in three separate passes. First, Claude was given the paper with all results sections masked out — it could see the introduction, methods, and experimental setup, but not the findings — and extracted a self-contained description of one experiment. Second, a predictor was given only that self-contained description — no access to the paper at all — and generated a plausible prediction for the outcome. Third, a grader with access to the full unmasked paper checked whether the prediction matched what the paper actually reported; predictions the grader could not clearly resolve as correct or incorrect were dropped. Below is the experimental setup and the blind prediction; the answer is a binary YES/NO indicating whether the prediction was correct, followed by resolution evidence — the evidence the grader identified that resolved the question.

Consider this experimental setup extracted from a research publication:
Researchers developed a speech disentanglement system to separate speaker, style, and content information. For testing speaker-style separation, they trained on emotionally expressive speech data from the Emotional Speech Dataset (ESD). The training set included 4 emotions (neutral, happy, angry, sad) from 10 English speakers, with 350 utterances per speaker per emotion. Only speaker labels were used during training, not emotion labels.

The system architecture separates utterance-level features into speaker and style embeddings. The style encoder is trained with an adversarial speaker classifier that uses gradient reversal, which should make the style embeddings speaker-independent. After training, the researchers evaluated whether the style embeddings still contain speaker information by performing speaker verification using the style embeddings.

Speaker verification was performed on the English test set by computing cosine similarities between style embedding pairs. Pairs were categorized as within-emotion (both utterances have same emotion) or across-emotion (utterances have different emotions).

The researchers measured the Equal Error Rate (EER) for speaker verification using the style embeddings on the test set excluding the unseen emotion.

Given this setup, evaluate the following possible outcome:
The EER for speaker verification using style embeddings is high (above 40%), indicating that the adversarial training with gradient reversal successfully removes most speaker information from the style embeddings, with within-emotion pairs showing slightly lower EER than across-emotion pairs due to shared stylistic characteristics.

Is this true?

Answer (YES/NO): NO